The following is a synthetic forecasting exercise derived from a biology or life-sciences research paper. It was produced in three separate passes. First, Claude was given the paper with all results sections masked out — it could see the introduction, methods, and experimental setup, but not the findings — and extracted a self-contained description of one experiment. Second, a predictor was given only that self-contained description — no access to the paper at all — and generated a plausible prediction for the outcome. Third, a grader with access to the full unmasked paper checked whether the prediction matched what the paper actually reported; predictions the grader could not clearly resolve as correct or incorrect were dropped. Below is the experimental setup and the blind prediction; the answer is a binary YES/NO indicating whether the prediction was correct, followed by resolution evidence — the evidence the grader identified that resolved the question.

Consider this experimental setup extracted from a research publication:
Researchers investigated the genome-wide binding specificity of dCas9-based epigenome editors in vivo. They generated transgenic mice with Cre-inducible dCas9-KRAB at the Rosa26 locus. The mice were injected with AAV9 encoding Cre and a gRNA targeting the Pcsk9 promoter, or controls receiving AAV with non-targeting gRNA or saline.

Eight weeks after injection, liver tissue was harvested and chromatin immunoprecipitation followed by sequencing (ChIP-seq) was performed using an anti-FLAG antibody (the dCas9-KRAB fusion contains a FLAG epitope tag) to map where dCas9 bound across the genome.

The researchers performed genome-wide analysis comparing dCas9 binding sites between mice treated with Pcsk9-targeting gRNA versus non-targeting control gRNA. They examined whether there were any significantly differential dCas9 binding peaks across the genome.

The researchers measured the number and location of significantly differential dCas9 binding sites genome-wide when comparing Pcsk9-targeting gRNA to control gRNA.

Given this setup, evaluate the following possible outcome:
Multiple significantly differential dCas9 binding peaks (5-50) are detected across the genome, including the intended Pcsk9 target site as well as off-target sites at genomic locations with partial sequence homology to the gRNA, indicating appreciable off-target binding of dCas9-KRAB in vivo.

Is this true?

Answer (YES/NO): NO